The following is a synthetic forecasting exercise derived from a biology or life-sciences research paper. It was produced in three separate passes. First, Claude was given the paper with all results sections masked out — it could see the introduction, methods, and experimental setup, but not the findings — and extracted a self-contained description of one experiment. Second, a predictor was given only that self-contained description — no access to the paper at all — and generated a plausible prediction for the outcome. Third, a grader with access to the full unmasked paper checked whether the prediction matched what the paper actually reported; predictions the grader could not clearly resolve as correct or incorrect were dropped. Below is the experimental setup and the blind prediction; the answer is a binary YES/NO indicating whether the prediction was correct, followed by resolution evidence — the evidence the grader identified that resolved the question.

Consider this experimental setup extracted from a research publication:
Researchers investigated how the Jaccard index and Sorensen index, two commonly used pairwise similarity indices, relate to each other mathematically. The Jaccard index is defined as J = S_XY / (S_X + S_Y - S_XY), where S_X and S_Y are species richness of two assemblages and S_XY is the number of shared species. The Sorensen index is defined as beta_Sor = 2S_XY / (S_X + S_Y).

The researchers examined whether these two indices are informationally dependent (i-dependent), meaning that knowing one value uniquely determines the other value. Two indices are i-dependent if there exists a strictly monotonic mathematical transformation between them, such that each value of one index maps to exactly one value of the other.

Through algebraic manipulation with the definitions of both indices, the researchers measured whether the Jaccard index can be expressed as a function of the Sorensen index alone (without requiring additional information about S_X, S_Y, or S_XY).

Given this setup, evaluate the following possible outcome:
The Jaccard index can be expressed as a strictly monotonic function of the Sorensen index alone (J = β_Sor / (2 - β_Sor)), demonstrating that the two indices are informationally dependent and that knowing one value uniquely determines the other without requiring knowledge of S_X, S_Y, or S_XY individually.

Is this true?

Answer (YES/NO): YES